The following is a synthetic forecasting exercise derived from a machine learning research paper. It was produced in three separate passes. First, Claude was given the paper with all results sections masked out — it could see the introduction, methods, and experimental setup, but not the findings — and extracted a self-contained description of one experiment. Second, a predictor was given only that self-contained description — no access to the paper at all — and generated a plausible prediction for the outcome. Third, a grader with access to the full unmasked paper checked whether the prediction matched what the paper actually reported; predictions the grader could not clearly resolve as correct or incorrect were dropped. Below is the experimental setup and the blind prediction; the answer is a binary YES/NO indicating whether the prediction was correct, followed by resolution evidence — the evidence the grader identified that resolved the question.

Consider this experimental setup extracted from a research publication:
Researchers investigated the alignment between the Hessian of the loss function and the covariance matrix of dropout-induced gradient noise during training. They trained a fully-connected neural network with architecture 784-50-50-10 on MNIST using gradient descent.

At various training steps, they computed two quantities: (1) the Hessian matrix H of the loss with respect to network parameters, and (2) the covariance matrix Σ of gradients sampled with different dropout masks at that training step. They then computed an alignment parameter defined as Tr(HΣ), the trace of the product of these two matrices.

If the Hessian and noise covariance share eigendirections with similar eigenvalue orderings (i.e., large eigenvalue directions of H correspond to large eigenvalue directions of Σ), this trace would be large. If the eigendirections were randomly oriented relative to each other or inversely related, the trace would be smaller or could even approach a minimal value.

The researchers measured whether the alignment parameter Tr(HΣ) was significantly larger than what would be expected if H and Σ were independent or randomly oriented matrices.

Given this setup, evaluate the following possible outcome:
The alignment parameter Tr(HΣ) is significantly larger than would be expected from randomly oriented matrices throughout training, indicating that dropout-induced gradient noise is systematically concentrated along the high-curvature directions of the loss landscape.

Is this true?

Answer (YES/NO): YES